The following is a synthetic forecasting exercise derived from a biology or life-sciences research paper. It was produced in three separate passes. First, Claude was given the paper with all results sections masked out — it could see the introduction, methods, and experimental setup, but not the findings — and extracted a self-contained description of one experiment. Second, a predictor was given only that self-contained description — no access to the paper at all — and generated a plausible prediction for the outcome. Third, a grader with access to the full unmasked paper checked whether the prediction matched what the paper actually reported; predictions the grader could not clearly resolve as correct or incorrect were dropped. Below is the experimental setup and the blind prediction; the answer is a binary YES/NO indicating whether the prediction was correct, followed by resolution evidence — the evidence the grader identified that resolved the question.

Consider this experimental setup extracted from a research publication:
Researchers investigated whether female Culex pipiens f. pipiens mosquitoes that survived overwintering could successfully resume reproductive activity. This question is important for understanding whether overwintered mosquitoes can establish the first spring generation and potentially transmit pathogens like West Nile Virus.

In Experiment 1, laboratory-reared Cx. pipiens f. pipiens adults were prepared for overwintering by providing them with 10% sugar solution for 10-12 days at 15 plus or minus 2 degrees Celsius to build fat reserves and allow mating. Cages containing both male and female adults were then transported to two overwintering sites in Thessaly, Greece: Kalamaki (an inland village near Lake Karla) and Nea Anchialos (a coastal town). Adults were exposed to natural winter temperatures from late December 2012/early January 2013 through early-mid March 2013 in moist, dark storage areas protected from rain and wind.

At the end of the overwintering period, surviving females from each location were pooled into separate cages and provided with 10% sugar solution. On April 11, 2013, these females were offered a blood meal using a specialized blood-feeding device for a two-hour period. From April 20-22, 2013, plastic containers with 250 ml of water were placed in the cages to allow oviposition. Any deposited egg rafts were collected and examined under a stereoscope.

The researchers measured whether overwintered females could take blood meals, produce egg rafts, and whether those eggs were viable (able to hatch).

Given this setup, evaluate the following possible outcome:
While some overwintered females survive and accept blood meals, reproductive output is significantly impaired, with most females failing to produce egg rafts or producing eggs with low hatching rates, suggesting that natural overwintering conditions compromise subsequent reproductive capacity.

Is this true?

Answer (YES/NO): NO